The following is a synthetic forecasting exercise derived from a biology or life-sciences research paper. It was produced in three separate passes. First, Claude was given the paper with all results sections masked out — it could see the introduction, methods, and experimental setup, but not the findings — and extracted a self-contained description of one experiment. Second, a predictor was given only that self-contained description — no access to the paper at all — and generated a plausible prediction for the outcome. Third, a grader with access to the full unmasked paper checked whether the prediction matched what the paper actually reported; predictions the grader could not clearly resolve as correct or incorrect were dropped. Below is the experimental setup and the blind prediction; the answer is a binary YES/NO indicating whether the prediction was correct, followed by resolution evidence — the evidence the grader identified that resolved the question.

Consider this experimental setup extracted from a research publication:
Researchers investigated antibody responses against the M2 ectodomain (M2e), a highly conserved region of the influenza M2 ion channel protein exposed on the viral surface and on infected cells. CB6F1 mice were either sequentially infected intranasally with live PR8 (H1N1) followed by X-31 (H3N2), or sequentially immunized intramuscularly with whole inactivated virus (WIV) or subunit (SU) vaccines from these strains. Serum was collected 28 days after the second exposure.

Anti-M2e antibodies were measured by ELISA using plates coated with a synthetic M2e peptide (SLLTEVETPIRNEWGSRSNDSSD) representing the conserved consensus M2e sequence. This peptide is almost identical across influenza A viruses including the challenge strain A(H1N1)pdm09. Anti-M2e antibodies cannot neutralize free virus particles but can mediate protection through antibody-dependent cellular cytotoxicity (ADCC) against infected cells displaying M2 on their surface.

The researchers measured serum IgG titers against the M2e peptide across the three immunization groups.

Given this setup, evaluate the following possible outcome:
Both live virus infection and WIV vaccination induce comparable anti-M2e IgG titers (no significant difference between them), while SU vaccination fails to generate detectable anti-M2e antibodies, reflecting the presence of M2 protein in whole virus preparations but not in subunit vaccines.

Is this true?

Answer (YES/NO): NO